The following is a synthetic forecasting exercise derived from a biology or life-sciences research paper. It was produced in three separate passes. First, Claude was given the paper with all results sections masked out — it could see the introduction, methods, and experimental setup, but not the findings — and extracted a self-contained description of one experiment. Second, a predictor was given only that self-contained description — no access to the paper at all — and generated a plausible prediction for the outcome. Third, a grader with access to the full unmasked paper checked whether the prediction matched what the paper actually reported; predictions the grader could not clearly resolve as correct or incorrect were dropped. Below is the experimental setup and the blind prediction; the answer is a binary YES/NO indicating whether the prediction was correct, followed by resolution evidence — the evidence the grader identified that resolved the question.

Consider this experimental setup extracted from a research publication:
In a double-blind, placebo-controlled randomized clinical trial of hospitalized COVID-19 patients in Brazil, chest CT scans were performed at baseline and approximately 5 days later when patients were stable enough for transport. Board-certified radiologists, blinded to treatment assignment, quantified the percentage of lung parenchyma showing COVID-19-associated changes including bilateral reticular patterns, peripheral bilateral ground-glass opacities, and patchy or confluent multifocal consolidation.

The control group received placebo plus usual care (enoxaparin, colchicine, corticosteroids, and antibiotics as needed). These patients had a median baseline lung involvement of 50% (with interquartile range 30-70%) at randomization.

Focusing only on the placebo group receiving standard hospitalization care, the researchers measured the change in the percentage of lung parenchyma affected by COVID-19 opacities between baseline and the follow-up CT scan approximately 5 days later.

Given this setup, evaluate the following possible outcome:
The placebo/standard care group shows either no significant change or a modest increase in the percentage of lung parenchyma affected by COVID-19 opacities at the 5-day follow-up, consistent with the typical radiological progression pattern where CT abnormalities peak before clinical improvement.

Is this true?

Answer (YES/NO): YES